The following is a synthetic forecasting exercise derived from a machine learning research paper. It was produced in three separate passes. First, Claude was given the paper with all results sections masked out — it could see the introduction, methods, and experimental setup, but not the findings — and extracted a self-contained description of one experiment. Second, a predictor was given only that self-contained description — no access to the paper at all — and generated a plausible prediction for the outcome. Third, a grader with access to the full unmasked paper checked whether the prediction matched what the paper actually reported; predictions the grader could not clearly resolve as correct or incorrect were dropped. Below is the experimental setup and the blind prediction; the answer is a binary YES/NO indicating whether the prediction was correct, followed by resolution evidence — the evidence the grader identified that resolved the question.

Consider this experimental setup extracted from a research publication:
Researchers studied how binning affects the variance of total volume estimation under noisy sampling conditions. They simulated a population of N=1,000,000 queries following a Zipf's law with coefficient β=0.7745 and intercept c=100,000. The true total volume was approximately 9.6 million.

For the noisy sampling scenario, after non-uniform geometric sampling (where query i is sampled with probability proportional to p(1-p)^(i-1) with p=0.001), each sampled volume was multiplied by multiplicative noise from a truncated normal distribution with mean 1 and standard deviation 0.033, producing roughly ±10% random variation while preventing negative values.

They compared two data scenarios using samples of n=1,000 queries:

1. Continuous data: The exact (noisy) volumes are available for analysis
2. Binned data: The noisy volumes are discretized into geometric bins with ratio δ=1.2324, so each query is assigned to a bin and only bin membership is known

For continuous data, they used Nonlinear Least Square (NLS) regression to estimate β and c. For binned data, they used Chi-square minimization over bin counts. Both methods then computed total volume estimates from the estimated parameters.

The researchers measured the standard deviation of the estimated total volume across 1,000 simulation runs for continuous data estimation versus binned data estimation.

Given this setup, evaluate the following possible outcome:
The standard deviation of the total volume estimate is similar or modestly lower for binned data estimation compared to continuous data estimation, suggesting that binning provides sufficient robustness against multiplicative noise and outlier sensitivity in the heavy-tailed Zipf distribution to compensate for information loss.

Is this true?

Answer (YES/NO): YES